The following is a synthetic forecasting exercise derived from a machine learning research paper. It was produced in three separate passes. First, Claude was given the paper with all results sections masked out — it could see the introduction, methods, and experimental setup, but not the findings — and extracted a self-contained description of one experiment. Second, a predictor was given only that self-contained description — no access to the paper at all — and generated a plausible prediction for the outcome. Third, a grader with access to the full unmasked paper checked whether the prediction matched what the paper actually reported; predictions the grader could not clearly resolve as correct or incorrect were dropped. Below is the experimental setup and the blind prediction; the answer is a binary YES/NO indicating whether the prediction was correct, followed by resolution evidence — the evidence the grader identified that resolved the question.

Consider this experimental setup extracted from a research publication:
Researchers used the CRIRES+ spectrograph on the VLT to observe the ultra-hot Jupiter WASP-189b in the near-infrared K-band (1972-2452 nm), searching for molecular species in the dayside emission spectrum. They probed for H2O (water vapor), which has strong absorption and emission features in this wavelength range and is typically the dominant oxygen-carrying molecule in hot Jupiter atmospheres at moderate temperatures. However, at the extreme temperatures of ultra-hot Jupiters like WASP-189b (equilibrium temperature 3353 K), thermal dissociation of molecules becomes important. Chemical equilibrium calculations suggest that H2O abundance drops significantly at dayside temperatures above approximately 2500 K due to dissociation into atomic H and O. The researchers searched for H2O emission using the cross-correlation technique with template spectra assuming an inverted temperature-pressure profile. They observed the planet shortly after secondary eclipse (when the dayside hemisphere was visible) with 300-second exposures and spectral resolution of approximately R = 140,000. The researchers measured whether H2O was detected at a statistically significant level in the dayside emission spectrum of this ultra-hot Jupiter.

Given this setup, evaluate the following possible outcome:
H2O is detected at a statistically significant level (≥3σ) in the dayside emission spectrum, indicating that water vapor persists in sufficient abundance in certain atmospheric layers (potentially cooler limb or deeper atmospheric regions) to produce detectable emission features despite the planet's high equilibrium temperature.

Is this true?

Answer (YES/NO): NO